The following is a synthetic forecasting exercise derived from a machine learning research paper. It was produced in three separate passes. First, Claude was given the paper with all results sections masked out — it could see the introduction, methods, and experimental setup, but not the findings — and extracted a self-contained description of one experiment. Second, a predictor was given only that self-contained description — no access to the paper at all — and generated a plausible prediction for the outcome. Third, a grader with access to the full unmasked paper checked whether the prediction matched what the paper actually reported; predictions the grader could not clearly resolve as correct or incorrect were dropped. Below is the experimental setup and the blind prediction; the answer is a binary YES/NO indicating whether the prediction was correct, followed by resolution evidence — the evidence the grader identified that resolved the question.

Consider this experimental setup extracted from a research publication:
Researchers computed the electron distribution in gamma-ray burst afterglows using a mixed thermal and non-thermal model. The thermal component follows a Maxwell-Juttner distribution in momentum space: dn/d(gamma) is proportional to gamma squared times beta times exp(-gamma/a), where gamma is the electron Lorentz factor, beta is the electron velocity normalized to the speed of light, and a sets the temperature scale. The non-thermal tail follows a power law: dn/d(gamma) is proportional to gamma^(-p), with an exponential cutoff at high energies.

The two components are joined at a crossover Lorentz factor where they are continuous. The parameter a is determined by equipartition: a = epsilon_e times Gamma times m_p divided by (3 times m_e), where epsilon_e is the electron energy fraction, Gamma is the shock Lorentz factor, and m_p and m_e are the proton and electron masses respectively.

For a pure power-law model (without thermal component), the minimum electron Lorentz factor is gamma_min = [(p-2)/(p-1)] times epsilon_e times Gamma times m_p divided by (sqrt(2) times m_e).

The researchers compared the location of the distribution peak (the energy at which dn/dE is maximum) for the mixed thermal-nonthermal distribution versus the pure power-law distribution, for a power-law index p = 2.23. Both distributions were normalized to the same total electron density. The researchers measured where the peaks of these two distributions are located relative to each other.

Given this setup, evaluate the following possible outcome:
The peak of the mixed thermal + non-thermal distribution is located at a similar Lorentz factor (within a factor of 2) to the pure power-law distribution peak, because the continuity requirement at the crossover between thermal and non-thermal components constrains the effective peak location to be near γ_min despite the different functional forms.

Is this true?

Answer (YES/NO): NO